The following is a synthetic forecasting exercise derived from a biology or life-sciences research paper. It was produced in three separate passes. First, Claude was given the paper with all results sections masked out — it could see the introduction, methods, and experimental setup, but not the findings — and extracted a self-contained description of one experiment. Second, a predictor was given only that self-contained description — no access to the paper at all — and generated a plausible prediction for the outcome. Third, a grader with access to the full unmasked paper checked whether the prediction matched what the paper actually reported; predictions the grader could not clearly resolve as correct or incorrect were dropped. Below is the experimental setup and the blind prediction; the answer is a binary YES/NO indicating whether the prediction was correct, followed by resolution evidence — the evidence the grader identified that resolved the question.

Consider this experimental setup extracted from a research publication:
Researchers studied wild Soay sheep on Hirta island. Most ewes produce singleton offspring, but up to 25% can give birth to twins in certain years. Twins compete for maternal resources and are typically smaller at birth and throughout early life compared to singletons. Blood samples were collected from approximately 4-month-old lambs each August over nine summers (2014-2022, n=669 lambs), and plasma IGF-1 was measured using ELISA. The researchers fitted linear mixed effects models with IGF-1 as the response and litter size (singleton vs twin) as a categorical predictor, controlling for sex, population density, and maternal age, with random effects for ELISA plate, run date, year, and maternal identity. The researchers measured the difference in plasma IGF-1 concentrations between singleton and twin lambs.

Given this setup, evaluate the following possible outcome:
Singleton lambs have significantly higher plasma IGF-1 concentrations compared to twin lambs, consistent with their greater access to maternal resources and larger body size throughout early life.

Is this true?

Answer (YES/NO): YES